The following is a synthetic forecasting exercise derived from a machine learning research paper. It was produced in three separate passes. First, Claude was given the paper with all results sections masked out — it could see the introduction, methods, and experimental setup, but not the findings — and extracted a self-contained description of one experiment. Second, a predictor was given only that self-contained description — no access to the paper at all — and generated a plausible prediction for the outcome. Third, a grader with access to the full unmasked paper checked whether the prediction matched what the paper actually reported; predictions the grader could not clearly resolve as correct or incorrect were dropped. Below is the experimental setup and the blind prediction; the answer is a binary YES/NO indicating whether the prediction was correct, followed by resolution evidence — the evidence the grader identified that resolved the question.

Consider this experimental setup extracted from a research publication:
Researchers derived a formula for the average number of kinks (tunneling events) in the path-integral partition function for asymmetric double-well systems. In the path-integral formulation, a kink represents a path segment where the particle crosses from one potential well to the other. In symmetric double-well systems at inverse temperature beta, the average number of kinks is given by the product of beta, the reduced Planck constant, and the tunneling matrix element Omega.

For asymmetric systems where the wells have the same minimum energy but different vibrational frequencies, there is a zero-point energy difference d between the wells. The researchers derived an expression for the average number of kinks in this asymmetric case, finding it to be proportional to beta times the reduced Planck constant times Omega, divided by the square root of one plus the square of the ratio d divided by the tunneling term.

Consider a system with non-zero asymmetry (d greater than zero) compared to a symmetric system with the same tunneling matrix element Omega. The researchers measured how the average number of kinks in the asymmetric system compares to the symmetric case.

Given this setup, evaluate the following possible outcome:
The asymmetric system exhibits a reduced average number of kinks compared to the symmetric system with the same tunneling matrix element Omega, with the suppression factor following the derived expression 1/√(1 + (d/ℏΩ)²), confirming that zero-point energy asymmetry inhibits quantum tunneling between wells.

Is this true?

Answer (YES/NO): YES